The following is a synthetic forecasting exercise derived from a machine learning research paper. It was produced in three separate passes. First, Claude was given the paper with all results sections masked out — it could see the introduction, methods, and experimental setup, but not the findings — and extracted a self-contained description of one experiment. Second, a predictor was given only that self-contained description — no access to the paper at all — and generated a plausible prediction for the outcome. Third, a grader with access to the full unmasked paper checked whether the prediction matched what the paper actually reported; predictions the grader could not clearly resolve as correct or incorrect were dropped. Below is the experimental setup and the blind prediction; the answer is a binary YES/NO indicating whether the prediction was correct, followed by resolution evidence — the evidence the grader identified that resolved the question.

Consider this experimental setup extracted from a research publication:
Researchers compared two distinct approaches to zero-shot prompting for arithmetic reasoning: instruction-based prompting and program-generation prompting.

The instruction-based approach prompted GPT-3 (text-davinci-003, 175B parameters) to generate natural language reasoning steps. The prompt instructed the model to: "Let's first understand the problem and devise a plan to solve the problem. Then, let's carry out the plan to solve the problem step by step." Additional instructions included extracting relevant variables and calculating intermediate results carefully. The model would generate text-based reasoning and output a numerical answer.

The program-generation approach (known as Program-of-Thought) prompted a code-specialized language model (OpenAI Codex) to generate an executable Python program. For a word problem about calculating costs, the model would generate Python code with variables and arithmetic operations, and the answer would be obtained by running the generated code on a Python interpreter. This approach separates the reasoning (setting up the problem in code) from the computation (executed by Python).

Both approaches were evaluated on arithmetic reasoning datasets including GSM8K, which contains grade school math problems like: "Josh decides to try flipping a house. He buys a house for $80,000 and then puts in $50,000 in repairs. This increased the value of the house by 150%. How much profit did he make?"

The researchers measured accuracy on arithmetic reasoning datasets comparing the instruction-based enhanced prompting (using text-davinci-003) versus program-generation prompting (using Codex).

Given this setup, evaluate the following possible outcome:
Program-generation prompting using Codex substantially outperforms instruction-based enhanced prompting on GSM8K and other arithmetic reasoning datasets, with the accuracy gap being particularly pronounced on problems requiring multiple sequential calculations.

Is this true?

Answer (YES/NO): NO